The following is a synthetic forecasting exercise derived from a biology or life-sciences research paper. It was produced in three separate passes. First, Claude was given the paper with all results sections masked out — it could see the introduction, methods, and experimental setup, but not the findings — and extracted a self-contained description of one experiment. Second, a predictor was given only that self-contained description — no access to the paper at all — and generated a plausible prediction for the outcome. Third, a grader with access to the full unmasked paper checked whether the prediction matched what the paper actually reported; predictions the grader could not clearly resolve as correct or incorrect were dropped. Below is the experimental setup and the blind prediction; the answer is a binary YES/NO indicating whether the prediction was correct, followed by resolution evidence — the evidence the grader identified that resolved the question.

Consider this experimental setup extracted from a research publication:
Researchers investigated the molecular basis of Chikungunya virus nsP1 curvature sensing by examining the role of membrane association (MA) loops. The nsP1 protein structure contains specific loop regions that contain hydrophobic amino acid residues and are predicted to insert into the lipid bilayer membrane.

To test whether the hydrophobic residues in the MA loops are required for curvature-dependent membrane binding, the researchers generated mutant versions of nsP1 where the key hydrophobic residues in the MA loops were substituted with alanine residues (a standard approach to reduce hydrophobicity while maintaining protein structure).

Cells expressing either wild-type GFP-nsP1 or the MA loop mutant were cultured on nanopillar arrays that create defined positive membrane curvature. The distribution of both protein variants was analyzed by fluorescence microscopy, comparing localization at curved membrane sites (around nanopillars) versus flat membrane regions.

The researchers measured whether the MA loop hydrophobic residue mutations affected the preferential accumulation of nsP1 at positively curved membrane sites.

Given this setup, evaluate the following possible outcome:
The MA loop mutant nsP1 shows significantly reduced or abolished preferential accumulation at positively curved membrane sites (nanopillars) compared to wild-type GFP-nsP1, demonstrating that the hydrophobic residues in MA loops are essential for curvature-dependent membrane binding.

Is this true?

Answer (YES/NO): YES